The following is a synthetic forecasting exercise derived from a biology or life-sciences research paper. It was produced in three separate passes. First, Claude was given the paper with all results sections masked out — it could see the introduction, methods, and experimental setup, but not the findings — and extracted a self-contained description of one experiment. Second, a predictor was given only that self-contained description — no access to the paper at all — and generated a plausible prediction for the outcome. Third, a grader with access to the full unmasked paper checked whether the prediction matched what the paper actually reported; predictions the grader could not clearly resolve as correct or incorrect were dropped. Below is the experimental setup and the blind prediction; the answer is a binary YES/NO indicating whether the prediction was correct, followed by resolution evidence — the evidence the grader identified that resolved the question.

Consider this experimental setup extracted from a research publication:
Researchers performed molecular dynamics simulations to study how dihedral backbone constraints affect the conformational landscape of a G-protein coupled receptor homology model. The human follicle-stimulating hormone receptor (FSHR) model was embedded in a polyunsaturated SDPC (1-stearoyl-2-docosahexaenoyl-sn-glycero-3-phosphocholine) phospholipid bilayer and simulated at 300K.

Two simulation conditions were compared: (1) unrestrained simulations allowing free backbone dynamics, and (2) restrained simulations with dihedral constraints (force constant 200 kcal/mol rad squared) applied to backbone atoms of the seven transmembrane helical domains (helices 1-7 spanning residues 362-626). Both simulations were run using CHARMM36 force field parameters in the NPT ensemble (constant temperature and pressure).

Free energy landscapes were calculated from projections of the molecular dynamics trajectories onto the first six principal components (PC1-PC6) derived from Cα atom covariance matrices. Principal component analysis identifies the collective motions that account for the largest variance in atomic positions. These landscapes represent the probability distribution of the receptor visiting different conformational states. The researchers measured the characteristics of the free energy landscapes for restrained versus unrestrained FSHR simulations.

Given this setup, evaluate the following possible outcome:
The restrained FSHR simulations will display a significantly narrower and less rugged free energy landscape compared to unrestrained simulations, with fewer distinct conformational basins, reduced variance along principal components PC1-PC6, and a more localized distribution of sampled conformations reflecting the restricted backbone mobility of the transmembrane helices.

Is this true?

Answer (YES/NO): YES